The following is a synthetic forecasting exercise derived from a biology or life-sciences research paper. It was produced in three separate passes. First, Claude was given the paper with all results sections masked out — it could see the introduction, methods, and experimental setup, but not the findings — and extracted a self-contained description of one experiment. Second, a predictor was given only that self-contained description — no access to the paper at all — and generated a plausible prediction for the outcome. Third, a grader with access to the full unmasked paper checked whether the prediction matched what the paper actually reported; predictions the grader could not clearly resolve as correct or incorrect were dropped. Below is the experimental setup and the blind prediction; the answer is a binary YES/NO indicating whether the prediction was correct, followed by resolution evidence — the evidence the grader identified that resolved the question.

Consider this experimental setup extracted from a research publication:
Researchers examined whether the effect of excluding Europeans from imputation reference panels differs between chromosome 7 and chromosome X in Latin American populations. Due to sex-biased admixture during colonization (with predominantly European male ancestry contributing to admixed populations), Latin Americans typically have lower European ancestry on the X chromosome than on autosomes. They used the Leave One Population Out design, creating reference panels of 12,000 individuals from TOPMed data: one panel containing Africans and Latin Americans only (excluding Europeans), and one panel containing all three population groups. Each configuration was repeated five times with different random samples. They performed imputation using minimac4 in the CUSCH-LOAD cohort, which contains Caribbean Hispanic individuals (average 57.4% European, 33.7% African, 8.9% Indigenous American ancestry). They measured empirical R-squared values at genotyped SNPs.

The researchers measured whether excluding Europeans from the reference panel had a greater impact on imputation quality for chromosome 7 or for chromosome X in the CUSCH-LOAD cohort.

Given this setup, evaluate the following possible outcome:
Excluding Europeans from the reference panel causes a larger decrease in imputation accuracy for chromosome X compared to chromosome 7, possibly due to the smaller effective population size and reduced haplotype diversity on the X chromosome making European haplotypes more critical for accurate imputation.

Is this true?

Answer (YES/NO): NO